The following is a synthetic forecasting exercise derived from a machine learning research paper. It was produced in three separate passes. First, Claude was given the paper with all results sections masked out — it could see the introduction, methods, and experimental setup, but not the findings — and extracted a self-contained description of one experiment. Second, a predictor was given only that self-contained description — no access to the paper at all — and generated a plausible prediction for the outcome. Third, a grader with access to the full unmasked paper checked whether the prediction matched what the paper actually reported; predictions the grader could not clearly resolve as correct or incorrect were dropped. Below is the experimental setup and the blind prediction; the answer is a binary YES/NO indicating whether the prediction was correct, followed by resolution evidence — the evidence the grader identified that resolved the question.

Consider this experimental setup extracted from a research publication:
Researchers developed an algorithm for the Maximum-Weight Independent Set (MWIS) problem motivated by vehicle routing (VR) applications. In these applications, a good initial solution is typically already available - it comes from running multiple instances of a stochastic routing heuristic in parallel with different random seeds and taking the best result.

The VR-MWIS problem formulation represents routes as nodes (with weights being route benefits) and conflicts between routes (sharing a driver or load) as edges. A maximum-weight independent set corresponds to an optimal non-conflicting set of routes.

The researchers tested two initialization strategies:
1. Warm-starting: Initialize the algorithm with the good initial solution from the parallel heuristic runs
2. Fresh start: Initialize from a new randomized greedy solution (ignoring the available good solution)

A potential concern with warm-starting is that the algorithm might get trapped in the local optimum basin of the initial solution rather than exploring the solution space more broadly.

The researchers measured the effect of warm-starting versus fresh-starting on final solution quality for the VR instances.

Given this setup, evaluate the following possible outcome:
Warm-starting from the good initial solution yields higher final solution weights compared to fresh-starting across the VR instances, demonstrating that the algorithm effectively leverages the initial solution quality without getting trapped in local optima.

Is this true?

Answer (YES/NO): YES